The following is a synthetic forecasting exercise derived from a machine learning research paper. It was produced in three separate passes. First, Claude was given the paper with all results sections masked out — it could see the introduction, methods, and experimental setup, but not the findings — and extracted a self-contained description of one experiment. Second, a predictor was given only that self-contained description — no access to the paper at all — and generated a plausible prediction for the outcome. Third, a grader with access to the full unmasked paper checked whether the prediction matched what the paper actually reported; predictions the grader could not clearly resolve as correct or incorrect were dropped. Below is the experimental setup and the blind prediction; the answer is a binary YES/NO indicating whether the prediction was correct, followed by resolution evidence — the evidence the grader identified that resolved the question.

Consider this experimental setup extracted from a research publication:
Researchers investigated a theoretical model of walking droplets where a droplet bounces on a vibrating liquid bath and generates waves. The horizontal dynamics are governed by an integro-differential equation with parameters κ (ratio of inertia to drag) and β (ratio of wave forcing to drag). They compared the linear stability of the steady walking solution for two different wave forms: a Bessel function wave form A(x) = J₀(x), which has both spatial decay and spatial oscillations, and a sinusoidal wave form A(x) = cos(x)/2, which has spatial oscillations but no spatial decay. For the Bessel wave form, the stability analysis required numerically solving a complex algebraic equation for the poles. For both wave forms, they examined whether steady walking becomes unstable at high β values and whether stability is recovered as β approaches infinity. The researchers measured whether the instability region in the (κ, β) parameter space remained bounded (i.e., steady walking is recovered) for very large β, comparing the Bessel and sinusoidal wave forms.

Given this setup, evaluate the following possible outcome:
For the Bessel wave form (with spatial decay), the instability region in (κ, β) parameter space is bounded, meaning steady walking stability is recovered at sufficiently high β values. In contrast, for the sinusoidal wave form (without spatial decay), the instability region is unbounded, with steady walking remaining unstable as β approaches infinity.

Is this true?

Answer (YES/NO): YES